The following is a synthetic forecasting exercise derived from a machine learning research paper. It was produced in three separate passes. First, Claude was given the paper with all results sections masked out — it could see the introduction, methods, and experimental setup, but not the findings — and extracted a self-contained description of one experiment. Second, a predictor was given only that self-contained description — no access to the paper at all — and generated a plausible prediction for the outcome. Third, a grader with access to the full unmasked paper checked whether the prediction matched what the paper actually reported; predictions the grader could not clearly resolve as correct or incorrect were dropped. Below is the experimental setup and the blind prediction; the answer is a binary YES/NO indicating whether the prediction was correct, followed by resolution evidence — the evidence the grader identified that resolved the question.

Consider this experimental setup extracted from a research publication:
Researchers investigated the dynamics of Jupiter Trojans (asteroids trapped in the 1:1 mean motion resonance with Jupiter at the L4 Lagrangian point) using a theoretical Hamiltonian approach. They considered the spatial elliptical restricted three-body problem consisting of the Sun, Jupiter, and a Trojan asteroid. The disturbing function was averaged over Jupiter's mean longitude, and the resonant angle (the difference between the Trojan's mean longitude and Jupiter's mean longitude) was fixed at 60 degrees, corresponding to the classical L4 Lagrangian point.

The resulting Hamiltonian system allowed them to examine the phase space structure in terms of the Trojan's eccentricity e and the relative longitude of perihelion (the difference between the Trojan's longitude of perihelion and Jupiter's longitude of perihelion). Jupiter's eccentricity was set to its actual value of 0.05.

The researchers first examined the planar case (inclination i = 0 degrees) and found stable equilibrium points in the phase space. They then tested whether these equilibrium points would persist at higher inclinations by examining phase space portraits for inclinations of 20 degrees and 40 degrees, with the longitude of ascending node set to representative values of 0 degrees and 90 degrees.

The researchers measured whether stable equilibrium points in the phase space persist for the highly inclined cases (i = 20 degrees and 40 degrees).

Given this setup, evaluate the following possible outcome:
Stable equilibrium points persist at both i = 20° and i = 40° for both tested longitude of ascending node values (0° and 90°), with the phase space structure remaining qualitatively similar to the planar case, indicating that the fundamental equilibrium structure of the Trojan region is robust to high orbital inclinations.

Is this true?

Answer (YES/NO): YES